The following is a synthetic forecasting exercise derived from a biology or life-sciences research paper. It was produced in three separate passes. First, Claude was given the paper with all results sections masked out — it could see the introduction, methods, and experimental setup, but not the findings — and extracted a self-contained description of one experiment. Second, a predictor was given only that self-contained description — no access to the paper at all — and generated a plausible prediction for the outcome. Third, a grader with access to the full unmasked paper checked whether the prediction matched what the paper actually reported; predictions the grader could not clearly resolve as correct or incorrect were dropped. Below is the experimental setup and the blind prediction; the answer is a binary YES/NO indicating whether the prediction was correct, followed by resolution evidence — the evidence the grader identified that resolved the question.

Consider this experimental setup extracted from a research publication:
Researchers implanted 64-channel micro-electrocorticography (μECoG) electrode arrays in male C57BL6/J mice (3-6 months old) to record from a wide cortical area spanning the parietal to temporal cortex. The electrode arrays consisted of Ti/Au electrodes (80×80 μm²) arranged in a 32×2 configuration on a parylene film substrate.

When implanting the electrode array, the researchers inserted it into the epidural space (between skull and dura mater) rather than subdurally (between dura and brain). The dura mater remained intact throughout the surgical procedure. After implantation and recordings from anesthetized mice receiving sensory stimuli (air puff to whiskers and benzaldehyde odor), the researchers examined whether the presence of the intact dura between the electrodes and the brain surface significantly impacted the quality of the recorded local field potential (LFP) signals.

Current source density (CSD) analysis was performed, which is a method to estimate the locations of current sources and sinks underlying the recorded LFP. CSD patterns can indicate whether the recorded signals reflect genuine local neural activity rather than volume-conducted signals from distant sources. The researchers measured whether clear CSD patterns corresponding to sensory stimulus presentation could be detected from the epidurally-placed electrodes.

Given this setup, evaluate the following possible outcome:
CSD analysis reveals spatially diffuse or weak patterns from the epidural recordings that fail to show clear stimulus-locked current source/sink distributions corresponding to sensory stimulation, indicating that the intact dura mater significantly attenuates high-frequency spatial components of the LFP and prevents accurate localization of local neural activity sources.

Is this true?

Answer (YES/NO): NO